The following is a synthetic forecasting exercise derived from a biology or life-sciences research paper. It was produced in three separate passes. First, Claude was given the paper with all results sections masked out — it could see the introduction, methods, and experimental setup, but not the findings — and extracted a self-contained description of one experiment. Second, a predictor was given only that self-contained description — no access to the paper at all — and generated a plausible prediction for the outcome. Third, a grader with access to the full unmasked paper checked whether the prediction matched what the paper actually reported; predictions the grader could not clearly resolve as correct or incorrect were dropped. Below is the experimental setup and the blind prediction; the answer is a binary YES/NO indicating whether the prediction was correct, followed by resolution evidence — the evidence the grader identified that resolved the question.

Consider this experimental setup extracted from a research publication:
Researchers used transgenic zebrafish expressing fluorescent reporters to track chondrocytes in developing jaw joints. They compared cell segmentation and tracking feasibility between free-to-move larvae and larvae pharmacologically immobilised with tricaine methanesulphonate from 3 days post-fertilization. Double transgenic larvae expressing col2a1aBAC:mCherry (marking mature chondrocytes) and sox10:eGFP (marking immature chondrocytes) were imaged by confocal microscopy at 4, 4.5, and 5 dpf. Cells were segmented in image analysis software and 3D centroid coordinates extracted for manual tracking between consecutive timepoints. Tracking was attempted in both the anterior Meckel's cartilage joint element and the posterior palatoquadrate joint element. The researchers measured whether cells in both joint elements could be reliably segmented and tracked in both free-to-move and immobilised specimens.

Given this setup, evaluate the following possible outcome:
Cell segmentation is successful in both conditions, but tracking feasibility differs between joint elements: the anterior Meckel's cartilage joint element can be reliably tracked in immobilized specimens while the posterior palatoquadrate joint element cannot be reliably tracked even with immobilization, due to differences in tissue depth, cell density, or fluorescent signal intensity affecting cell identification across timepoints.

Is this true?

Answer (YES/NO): NO